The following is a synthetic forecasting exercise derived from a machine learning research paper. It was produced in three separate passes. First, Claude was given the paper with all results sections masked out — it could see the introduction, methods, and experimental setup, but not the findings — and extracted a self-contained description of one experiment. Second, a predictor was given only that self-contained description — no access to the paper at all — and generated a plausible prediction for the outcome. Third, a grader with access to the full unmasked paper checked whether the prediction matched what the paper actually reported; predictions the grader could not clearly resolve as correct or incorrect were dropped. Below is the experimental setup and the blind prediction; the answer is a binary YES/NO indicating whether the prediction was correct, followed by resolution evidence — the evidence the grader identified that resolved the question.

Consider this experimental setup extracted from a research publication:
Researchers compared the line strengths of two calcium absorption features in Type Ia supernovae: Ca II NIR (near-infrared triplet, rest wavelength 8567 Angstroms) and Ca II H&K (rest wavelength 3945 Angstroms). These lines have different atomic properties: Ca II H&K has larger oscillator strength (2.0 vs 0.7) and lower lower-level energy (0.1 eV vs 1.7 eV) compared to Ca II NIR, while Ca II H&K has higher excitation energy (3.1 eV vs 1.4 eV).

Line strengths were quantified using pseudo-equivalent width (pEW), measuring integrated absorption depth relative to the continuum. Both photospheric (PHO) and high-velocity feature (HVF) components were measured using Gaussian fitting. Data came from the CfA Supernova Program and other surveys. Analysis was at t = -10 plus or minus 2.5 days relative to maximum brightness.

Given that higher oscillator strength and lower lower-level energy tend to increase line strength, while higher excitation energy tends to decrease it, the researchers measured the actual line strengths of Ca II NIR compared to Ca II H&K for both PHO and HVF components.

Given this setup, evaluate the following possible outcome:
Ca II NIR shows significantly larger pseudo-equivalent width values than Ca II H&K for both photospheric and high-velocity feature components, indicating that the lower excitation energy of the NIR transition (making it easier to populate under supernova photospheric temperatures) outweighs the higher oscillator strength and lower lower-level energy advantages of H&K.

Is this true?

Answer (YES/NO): NO